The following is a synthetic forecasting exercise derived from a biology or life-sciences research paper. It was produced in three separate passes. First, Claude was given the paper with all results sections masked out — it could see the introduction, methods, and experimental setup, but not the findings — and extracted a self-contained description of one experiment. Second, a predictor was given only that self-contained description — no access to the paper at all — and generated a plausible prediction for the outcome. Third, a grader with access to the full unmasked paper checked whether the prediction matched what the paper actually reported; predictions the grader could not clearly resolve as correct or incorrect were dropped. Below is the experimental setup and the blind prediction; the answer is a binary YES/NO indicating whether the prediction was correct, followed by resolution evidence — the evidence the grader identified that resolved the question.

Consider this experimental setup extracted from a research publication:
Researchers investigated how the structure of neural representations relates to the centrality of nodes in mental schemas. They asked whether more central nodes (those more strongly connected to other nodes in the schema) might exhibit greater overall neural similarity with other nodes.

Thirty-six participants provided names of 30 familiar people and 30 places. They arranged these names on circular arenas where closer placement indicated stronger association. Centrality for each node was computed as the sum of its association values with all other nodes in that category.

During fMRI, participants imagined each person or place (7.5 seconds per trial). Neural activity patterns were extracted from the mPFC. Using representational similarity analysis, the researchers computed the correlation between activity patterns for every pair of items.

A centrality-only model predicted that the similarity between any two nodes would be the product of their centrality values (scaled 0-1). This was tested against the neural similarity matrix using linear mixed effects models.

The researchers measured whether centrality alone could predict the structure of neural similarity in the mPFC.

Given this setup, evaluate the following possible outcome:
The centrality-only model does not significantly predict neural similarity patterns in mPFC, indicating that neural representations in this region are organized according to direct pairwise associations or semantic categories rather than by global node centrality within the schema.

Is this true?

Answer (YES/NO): NO